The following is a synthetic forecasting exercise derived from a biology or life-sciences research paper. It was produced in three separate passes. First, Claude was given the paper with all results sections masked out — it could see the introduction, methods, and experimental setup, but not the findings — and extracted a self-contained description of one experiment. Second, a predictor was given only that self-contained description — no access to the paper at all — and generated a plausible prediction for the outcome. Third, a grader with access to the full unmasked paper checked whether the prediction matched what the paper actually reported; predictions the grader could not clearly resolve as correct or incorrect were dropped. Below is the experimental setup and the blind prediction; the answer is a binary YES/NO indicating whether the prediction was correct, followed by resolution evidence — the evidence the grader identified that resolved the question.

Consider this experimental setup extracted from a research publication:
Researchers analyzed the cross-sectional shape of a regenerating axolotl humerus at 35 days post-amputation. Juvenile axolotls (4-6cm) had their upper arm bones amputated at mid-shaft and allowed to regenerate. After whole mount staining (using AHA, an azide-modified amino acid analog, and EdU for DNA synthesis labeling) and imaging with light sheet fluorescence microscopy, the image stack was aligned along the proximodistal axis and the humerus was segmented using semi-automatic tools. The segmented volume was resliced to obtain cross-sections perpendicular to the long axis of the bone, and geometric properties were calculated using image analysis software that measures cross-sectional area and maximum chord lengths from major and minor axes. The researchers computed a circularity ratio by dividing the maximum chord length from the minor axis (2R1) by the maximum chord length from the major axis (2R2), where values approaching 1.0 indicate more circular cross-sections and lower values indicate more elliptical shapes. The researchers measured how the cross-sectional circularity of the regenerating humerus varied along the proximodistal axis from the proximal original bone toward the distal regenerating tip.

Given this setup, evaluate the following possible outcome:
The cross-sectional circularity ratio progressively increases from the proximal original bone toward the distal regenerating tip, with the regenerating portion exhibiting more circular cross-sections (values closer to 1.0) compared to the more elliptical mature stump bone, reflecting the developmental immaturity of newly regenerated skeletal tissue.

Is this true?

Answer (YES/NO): NO